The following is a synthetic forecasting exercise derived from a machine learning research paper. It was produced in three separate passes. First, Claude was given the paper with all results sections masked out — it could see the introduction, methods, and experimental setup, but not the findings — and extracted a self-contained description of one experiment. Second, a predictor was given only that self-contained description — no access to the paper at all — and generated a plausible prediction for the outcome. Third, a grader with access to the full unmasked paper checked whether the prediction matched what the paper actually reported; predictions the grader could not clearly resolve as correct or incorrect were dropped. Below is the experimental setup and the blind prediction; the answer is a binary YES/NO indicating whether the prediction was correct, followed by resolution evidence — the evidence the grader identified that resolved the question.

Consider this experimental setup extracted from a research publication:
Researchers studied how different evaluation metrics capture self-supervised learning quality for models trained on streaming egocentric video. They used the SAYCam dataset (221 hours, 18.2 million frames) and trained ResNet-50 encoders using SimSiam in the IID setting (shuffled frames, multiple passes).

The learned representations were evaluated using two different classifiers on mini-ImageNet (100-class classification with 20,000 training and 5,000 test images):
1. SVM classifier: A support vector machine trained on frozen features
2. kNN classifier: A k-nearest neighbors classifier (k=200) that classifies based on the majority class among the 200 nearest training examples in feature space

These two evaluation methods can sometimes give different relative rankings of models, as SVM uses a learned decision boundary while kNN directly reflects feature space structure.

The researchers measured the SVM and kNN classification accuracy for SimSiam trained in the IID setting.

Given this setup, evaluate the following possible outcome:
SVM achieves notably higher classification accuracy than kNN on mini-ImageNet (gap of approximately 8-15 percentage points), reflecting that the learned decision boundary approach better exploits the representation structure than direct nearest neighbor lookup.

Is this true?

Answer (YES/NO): NO